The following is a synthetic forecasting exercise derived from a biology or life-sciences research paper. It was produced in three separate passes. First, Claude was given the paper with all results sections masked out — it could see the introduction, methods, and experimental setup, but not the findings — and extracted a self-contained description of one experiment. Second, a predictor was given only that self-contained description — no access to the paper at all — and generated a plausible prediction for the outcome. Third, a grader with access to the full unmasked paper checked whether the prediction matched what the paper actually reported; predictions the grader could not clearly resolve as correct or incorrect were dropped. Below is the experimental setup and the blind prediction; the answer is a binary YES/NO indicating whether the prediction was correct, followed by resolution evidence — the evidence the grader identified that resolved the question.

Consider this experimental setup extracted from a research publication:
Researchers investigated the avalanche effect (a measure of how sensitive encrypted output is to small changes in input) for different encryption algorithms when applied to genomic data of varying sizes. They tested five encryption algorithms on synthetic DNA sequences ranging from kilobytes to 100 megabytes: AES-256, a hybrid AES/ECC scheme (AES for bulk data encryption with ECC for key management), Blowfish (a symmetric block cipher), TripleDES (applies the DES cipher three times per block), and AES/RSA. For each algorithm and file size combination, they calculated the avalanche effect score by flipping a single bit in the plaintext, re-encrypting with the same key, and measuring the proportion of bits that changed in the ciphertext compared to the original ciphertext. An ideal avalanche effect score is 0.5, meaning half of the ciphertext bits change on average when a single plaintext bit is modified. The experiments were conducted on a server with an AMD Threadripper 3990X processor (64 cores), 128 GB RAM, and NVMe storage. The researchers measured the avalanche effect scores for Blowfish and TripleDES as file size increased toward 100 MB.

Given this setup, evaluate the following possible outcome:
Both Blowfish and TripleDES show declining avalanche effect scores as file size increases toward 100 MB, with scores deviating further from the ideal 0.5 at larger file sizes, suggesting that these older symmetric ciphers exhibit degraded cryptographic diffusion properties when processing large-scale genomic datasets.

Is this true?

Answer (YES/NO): YES